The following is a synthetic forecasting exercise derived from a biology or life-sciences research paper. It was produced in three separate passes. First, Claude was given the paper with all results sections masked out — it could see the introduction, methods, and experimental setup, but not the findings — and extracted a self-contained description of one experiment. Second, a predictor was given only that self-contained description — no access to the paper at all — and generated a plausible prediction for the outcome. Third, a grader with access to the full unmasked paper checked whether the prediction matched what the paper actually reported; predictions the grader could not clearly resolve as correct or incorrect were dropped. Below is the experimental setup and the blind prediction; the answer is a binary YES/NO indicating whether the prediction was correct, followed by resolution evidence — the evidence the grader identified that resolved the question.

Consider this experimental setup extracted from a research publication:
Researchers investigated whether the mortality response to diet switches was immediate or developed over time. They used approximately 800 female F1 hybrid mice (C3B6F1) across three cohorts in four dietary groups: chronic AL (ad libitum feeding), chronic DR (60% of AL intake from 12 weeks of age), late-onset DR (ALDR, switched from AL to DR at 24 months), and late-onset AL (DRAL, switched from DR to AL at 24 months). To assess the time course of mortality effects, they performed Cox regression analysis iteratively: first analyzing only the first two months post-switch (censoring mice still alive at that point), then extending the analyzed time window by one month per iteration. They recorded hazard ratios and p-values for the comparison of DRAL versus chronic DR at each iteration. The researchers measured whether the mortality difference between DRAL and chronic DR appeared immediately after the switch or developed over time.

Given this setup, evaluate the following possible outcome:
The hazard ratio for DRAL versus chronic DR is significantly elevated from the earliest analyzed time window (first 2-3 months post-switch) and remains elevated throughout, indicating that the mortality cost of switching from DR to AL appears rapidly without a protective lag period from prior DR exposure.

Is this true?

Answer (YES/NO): YES